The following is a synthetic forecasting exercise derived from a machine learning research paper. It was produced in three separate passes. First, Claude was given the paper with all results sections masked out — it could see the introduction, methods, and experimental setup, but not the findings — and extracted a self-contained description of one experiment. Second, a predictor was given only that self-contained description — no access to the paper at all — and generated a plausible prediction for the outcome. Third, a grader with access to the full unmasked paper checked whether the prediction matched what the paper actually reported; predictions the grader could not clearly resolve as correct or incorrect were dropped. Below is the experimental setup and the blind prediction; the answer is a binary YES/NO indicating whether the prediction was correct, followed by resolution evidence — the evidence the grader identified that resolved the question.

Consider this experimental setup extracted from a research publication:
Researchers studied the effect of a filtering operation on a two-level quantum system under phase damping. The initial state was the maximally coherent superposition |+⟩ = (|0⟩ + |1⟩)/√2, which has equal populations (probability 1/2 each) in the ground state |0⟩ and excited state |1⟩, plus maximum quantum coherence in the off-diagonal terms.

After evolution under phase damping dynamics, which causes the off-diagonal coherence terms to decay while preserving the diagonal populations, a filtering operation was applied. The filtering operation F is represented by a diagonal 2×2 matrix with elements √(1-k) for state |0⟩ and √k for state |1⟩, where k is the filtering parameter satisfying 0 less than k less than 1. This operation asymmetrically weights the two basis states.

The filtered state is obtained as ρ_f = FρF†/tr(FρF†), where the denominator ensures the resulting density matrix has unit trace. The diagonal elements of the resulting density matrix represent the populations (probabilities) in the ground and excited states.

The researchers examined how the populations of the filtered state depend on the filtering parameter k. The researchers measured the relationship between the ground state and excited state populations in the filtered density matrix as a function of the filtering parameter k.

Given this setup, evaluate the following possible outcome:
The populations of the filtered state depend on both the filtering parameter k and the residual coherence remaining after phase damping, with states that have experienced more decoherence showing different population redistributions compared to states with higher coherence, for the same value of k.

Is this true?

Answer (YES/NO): NO